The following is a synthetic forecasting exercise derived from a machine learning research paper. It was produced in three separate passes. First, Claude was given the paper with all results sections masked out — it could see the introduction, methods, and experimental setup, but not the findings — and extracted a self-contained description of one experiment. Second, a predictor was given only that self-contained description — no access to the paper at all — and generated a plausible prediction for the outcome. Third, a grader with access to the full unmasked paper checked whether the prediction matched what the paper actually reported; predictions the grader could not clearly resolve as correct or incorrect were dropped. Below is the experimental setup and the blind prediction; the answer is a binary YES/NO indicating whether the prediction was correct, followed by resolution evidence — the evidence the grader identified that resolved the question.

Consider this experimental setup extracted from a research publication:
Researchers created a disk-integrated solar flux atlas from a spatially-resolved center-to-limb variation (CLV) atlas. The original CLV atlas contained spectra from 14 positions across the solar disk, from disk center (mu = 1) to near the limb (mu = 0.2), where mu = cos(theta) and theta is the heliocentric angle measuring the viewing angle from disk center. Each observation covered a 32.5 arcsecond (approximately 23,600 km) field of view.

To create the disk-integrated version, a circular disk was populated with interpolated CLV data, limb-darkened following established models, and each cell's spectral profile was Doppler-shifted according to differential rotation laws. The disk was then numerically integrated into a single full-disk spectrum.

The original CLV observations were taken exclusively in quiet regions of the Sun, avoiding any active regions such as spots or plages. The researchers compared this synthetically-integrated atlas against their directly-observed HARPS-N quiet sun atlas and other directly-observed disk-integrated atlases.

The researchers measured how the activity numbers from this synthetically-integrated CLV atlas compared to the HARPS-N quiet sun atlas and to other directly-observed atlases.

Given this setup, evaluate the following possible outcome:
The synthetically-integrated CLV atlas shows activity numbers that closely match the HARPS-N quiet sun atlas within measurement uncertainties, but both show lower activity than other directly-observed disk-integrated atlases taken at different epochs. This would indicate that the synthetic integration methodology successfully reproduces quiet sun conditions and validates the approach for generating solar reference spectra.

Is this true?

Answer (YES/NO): NO